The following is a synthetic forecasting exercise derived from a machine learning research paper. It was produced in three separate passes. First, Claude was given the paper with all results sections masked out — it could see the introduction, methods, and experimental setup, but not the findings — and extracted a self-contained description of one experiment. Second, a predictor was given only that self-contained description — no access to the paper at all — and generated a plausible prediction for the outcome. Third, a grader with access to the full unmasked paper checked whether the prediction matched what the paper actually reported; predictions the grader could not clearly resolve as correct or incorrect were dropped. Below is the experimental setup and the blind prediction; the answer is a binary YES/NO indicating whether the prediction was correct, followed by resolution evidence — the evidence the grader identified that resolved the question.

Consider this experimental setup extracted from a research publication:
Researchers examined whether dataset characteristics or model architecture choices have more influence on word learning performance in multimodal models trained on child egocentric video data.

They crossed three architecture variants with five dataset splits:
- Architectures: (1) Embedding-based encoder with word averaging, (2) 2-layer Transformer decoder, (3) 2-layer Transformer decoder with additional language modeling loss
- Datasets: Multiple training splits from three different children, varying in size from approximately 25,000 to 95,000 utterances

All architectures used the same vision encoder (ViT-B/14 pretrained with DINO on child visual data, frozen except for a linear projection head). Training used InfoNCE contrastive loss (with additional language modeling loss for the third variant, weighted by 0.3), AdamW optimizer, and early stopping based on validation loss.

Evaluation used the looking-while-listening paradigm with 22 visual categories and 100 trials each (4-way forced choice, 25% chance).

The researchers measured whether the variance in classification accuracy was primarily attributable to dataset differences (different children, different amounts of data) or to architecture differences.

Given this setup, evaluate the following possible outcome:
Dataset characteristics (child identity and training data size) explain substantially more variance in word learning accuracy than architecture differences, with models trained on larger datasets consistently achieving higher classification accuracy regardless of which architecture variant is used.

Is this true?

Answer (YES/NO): NO